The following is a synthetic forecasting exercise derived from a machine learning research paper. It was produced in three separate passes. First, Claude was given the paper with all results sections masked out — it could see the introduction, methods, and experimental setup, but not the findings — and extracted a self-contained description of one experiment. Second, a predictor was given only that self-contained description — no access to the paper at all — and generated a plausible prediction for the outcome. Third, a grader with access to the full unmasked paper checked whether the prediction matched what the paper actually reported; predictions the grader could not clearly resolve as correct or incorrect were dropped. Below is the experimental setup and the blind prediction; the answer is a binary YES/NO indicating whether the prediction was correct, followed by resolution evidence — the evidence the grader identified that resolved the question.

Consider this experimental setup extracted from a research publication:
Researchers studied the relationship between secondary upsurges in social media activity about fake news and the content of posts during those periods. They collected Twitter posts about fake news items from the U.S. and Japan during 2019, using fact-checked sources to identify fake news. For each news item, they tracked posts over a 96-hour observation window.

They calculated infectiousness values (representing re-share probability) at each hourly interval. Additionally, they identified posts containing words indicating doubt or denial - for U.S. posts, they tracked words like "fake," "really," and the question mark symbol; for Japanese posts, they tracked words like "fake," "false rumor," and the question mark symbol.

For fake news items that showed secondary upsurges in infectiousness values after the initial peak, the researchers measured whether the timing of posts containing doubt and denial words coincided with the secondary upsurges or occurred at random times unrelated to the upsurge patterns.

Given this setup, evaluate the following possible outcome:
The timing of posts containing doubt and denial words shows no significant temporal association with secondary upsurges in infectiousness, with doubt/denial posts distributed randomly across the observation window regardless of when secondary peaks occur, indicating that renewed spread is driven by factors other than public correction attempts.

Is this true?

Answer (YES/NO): NO